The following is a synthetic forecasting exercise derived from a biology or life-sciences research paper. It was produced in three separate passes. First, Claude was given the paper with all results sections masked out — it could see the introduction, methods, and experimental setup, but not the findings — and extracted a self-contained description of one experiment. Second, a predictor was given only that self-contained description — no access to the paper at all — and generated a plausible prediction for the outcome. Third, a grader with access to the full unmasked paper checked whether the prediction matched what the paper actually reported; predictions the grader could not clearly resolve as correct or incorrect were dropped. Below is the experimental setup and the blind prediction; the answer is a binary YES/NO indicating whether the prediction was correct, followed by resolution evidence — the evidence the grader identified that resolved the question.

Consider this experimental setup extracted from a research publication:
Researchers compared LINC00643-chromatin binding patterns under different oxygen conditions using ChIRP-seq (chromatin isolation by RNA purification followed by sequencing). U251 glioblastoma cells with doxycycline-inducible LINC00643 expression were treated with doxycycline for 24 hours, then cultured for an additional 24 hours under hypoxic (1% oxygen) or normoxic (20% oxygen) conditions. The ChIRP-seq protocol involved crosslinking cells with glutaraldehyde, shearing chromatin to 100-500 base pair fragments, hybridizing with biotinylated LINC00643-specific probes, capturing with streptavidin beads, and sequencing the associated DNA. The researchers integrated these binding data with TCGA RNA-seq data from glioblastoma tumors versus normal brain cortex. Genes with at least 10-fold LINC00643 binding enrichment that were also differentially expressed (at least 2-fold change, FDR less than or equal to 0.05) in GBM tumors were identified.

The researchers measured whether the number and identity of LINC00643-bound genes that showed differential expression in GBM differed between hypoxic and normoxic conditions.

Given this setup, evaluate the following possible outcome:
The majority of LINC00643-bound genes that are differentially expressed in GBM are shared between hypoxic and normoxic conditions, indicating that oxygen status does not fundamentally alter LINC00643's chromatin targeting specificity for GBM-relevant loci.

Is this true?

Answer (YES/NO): NO